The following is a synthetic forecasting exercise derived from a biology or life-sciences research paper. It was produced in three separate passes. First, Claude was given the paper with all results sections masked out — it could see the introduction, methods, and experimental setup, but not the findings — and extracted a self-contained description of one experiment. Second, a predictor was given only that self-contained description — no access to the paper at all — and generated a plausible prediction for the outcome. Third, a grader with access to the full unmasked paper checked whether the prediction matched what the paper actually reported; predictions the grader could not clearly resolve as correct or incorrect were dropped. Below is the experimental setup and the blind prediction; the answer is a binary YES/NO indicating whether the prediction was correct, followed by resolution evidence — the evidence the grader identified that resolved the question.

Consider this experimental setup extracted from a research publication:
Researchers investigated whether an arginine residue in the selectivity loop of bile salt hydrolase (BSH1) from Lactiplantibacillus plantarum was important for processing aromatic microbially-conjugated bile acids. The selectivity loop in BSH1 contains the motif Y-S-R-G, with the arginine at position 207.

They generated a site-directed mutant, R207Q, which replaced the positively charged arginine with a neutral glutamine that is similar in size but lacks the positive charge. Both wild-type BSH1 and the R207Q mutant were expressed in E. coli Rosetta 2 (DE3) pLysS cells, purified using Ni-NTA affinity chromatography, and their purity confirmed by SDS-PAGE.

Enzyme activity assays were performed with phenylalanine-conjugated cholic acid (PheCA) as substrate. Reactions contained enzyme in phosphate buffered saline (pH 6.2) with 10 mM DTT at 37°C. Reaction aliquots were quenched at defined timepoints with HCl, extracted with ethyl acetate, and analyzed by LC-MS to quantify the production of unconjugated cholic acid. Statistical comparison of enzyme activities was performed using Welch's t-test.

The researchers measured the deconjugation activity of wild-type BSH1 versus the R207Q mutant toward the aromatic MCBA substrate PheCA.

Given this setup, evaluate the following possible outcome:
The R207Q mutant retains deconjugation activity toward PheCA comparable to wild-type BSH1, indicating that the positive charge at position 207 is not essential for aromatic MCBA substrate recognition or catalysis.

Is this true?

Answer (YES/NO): YES